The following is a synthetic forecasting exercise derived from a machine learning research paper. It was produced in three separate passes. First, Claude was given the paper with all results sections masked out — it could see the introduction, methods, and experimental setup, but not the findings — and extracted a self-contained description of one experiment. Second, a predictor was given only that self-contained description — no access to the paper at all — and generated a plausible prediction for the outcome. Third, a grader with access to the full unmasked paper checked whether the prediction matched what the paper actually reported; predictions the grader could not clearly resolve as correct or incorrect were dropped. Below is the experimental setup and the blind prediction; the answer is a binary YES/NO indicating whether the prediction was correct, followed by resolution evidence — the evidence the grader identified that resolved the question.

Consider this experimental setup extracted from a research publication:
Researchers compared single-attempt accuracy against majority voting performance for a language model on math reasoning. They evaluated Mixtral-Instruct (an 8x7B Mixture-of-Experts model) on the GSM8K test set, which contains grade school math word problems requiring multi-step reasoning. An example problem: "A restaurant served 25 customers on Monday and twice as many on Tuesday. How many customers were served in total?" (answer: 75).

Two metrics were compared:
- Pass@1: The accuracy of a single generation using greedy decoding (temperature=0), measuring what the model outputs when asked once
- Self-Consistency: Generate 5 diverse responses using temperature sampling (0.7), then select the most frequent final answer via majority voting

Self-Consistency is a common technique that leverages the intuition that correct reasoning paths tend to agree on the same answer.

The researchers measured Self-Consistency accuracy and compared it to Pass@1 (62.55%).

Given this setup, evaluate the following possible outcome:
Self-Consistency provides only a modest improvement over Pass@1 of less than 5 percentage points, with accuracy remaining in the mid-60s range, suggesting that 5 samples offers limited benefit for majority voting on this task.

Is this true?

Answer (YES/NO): NO